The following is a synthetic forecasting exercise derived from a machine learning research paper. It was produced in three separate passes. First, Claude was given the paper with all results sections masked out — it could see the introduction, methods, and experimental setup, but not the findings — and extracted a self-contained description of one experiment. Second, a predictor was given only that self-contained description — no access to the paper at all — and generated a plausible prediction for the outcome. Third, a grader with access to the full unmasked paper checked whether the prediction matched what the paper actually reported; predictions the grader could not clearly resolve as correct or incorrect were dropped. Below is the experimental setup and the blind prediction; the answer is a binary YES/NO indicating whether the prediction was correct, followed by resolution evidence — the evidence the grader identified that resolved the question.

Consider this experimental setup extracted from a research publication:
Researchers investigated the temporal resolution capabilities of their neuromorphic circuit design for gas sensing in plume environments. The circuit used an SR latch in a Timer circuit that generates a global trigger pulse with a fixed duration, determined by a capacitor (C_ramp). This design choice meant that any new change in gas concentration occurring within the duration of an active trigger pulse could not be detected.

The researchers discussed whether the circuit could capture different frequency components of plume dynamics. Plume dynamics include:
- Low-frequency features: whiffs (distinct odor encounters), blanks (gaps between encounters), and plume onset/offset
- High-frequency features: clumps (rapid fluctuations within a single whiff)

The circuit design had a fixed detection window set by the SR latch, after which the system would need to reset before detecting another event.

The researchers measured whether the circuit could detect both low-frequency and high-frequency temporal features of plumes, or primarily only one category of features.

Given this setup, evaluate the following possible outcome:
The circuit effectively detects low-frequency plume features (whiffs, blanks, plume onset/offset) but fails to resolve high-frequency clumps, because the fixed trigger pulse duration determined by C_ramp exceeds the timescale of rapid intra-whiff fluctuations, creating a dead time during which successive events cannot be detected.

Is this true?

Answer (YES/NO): YES